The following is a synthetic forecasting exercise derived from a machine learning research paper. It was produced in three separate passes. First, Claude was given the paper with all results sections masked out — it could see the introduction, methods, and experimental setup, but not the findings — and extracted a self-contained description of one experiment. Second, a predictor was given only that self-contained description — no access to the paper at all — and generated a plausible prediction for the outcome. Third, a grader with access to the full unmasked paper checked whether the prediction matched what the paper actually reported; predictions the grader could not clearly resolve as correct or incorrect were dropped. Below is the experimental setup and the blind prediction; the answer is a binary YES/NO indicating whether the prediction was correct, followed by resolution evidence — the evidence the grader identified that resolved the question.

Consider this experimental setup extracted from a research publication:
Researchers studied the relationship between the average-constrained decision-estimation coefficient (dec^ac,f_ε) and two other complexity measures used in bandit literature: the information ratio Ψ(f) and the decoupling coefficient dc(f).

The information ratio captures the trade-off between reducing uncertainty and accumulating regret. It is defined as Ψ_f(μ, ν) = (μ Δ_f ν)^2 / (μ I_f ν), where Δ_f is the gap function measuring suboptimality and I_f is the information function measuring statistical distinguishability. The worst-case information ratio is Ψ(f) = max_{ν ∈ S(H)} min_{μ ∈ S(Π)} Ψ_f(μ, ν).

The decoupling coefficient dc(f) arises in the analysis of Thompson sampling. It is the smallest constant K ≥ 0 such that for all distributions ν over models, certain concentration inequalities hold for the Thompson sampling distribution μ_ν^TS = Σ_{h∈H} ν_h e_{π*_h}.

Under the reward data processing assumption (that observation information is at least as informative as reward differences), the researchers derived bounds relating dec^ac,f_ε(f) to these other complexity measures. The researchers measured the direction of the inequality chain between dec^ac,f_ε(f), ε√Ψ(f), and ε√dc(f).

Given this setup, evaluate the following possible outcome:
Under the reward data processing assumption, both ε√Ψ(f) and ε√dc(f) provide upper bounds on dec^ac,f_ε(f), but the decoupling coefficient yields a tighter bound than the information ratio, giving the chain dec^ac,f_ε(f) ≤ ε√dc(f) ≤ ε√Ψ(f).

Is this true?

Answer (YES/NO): NO